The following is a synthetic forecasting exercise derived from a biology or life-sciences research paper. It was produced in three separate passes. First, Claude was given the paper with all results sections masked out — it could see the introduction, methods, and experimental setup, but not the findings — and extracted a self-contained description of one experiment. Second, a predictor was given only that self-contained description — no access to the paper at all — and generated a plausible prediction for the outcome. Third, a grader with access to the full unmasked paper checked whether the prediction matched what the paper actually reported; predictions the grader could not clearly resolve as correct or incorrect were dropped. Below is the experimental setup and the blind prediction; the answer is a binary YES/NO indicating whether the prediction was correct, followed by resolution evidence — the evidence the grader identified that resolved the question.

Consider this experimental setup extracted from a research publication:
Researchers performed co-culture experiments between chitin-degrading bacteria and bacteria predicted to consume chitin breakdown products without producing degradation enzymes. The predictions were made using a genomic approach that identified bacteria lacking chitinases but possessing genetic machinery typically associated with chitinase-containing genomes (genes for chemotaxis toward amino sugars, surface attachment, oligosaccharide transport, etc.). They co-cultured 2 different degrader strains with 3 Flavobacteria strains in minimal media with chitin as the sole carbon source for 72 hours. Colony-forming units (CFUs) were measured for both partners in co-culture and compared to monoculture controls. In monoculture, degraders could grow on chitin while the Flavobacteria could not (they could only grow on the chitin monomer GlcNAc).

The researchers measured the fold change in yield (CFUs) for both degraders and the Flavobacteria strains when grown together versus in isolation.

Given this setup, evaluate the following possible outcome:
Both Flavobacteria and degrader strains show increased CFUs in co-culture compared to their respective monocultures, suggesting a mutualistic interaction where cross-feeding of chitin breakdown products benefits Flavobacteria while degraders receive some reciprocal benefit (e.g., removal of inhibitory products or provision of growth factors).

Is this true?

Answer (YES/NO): NO